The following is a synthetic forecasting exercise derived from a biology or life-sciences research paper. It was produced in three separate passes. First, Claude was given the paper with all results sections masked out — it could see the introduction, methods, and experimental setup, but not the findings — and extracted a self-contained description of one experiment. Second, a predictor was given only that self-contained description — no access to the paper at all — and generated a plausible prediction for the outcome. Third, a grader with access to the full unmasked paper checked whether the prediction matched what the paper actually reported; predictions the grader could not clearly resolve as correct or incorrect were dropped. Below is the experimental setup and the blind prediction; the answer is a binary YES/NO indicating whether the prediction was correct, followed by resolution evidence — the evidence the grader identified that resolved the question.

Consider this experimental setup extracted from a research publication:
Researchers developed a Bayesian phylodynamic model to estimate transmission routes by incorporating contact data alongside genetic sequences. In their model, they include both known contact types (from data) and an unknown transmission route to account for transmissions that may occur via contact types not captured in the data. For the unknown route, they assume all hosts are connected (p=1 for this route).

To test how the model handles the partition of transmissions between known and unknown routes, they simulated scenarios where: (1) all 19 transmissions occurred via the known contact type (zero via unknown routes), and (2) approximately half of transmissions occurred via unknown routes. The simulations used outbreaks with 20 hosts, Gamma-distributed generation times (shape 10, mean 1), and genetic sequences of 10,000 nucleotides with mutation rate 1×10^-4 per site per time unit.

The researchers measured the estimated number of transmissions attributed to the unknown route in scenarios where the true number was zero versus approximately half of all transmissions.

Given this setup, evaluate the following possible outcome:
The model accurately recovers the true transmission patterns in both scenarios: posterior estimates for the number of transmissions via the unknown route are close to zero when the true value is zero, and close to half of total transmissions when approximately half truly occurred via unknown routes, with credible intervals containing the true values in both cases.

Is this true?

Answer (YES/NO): NO